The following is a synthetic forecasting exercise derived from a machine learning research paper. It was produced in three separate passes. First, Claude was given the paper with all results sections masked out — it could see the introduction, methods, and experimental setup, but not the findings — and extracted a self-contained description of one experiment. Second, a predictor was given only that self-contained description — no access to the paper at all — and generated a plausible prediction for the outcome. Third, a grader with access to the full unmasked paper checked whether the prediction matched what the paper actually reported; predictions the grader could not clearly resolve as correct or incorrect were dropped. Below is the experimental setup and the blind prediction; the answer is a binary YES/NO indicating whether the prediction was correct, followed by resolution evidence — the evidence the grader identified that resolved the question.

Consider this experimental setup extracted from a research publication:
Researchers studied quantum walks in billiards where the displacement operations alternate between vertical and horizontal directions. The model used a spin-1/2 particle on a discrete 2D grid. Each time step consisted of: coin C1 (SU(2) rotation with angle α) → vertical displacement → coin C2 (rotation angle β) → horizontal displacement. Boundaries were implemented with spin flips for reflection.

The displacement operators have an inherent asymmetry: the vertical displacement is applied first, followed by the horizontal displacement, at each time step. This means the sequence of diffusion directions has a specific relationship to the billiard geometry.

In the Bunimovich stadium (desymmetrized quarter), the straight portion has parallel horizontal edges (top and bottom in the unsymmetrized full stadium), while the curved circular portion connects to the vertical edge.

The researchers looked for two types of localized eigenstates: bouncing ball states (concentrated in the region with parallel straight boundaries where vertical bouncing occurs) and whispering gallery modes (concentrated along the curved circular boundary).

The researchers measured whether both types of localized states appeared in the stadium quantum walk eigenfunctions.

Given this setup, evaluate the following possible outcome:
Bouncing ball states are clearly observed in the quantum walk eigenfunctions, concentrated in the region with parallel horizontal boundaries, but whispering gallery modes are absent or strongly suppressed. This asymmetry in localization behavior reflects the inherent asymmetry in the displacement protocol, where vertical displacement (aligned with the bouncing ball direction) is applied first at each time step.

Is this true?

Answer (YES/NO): YES